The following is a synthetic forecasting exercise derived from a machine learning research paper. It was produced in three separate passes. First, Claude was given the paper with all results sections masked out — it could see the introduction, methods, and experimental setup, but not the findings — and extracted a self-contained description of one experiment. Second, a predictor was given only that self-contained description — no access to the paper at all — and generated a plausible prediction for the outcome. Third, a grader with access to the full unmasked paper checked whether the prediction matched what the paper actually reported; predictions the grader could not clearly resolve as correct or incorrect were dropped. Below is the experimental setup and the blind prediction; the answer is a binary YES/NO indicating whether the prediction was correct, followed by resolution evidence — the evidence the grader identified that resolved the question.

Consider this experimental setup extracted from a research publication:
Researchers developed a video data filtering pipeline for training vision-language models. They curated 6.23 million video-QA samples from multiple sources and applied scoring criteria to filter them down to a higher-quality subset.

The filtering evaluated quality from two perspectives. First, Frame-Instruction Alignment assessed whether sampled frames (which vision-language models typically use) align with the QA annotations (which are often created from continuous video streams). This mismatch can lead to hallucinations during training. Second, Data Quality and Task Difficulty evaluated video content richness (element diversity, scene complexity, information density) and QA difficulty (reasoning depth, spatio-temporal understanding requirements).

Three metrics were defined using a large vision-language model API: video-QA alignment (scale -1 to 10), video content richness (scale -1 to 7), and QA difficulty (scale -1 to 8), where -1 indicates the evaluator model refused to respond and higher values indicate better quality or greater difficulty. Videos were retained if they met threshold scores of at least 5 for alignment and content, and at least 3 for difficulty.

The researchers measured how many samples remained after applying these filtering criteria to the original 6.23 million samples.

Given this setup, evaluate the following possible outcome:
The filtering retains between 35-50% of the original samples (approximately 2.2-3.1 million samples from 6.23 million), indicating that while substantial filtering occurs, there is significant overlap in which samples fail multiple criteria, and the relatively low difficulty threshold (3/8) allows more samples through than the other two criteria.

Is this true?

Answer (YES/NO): NO